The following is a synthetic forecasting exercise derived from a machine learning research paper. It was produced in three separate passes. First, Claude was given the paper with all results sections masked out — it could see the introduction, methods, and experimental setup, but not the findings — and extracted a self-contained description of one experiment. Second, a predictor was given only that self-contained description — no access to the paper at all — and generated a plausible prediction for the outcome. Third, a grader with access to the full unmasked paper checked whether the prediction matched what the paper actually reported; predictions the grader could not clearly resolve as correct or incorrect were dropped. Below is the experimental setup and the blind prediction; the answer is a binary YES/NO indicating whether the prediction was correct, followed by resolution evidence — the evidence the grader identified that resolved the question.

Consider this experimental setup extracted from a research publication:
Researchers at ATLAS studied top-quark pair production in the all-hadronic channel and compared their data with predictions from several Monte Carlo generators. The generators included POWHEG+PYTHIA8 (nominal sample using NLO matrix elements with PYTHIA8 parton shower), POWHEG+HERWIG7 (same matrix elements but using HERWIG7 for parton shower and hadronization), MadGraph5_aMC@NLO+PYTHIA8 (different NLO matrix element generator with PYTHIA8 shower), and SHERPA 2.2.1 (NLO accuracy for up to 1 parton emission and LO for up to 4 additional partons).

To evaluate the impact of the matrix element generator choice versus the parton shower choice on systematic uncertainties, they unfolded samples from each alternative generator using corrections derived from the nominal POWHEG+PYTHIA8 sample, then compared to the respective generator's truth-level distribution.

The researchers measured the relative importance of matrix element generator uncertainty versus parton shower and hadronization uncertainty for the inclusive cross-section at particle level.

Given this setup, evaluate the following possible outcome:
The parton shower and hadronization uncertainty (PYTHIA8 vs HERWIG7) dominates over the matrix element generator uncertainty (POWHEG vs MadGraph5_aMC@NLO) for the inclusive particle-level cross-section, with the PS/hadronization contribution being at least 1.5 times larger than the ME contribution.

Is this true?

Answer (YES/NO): YES